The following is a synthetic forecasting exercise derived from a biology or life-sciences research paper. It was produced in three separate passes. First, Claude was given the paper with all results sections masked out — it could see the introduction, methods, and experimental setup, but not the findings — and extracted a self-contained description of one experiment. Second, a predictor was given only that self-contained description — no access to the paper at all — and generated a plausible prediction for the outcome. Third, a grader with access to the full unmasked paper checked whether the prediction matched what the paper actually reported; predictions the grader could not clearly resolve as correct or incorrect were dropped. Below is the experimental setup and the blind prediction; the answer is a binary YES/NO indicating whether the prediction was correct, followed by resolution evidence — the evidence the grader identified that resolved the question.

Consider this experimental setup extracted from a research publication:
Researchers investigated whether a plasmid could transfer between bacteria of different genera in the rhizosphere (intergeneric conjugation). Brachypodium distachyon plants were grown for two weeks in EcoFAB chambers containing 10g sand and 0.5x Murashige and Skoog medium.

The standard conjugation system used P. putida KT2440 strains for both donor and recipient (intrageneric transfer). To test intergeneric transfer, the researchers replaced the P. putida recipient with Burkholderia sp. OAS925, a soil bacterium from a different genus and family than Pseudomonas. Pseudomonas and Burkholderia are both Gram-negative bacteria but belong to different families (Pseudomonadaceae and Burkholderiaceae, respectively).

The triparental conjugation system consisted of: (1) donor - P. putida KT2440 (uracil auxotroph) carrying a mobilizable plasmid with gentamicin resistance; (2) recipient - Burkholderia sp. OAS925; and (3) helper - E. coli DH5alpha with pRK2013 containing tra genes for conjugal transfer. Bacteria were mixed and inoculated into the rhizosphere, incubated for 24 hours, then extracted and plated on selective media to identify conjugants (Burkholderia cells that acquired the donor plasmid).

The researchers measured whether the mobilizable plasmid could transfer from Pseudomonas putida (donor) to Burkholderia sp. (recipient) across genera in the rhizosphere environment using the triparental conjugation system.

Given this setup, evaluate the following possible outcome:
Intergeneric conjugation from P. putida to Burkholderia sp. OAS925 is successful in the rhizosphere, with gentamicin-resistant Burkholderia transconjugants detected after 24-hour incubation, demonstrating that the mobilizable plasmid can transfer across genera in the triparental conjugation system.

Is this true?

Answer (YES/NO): YES